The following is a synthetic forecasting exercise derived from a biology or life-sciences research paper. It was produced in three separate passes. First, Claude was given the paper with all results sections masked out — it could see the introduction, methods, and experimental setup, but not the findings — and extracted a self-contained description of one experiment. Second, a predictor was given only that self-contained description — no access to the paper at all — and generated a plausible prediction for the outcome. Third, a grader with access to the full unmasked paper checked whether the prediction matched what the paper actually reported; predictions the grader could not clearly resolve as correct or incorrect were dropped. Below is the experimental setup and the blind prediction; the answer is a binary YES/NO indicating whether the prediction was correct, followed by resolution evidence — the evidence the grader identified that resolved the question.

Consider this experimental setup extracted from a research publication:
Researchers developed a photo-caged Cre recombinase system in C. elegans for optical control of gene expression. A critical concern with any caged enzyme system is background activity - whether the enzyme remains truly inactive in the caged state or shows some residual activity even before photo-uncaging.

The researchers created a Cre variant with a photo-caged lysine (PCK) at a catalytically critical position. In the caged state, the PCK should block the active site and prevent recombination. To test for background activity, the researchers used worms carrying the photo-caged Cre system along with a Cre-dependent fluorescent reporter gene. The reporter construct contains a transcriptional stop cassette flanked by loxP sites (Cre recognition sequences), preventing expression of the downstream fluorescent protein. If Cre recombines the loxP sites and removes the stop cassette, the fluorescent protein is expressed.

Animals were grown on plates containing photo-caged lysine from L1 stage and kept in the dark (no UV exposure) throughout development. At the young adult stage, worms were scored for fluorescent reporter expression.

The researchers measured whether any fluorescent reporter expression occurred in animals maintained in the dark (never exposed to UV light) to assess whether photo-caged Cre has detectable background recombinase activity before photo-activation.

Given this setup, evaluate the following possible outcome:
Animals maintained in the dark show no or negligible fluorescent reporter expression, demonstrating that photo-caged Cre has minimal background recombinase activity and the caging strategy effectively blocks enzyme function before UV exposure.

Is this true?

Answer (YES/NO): YES